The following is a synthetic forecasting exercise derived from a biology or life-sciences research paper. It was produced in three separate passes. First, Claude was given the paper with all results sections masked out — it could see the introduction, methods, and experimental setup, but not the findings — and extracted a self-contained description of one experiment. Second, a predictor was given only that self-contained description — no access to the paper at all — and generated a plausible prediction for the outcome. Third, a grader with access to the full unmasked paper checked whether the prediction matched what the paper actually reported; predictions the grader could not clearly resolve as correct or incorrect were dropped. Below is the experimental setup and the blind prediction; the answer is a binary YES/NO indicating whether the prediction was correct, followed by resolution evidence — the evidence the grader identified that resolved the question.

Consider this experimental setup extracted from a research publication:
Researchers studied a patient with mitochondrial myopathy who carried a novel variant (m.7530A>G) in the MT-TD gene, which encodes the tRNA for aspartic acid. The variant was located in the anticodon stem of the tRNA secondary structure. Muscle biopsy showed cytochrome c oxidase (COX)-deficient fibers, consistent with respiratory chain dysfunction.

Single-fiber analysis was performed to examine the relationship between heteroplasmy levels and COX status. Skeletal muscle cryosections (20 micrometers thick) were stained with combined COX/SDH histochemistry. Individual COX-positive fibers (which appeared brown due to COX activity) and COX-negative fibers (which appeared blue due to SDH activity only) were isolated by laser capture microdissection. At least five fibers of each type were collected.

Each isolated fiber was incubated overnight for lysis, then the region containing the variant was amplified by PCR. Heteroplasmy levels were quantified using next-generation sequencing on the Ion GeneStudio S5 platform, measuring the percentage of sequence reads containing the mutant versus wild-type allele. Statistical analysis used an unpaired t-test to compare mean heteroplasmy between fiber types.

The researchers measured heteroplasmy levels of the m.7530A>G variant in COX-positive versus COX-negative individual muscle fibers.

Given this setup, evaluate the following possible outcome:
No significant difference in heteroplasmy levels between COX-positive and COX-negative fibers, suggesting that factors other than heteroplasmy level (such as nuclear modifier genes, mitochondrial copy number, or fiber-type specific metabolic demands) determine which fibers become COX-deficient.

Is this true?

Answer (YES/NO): NO